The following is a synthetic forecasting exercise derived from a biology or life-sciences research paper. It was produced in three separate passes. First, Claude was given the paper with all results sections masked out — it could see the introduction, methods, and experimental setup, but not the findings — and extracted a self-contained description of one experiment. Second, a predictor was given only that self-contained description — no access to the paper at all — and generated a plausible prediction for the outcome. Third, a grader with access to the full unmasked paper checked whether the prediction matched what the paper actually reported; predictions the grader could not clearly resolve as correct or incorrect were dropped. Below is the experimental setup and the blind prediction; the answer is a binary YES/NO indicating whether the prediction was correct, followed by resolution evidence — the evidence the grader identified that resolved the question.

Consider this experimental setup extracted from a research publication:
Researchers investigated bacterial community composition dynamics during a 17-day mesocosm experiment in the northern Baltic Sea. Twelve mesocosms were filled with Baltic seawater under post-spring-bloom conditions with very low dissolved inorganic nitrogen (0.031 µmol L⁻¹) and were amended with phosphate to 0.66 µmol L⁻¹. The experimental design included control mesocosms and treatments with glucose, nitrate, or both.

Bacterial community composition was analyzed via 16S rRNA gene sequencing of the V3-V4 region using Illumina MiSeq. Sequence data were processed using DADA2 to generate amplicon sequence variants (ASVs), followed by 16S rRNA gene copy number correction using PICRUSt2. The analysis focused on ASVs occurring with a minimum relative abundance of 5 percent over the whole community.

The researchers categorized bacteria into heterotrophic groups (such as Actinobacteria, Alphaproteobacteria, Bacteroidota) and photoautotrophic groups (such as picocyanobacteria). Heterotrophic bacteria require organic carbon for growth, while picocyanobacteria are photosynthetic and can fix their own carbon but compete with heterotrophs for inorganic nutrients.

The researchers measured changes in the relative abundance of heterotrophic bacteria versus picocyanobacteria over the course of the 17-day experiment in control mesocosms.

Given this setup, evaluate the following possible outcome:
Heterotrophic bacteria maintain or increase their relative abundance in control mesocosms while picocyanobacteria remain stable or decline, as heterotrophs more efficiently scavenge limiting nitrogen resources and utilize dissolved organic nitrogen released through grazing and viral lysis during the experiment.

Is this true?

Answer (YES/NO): NO